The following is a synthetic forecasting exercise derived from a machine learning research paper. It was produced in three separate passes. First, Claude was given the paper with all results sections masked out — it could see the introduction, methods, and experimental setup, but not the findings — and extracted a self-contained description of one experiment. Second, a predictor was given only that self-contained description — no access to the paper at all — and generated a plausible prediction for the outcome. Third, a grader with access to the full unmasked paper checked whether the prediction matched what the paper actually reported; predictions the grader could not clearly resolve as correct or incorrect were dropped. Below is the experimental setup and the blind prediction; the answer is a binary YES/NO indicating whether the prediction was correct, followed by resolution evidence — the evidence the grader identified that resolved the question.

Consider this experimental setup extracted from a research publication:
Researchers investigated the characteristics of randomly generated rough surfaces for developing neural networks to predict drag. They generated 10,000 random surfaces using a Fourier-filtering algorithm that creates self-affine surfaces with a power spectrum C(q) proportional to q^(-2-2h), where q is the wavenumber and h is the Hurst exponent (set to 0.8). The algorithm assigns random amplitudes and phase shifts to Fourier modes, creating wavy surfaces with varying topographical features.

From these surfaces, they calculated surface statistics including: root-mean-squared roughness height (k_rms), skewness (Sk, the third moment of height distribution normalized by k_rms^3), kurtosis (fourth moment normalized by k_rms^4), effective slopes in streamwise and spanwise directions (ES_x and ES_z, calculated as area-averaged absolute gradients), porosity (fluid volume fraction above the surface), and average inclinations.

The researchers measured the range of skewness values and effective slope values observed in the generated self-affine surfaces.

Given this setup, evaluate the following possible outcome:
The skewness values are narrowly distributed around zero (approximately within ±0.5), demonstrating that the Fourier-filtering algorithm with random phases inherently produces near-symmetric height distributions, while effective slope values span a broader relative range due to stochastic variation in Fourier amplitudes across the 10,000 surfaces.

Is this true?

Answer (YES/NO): NO